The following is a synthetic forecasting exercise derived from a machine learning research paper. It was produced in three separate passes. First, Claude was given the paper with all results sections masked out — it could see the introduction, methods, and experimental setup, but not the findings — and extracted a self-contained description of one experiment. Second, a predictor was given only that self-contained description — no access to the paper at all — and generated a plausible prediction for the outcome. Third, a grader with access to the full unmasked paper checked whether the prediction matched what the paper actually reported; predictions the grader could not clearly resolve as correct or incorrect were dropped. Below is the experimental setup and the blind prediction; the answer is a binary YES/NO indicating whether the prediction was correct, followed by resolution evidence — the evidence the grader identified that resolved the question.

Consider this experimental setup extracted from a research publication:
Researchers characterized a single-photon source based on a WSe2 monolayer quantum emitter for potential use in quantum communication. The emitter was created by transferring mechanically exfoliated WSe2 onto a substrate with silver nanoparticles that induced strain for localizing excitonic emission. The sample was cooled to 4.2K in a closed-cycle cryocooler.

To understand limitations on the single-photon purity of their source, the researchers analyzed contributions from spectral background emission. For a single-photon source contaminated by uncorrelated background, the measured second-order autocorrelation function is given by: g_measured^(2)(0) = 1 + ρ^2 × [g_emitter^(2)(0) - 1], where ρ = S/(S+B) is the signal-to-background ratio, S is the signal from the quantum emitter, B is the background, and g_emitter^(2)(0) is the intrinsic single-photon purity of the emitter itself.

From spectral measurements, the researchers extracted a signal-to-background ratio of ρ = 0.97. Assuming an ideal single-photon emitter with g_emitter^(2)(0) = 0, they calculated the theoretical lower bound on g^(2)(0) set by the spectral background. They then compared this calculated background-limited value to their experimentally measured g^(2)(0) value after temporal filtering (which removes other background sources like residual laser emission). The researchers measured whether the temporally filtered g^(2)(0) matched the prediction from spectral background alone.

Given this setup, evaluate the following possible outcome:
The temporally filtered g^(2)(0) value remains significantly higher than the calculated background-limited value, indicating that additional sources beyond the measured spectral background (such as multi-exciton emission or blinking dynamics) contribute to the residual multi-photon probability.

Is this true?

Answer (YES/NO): NO